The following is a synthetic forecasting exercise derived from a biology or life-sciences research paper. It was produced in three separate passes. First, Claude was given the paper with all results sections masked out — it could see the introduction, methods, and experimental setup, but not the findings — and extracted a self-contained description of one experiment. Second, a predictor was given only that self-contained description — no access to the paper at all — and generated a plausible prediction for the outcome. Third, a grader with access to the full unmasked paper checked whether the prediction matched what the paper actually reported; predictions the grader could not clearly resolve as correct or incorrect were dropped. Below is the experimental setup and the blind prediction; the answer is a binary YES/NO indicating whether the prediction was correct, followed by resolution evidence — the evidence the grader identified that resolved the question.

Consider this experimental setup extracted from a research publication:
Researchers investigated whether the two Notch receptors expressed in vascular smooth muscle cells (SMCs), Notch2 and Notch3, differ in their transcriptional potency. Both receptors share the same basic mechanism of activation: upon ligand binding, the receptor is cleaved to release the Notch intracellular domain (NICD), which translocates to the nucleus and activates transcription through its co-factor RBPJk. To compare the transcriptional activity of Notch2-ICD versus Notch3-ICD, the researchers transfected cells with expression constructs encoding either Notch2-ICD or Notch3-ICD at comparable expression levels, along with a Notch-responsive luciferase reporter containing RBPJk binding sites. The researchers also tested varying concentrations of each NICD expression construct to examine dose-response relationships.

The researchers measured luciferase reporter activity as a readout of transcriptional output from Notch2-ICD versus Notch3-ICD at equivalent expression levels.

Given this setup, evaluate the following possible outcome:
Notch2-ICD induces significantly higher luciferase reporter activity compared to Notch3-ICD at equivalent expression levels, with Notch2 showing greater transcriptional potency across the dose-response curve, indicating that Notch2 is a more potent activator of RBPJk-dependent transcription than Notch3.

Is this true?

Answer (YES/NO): YES